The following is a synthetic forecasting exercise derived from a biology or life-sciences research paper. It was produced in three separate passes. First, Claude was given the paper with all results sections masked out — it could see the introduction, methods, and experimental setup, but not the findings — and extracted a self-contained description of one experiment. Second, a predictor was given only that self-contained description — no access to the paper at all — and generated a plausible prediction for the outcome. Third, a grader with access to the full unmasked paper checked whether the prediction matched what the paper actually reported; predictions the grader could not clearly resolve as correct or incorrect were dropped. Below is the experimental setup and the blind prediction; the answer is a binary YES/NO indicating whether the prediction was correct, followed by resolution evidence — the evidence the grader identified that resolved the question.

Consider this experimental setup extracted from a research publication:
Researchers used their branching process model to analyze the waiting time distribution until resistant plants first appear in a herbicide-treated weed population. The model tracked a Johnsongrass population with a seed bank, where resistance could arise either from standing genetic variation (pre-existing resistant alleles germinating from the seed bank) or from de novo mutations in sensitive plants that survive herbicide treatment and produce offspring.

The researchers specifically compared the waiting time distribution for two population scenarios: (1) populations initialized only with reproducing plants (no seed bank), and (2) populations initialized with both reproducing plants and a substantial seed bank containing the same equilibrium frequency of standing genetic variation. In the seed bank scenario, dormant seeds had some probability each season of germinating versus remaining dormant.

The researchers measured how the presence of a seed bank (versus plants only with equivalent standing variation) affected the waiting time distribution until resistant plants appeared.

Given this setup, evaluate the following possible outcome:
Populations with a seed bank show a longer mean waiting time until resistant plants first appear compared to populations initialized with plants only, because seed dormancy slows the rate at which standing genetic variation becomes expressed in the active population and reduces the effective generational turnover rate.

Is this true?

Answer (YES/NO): NO